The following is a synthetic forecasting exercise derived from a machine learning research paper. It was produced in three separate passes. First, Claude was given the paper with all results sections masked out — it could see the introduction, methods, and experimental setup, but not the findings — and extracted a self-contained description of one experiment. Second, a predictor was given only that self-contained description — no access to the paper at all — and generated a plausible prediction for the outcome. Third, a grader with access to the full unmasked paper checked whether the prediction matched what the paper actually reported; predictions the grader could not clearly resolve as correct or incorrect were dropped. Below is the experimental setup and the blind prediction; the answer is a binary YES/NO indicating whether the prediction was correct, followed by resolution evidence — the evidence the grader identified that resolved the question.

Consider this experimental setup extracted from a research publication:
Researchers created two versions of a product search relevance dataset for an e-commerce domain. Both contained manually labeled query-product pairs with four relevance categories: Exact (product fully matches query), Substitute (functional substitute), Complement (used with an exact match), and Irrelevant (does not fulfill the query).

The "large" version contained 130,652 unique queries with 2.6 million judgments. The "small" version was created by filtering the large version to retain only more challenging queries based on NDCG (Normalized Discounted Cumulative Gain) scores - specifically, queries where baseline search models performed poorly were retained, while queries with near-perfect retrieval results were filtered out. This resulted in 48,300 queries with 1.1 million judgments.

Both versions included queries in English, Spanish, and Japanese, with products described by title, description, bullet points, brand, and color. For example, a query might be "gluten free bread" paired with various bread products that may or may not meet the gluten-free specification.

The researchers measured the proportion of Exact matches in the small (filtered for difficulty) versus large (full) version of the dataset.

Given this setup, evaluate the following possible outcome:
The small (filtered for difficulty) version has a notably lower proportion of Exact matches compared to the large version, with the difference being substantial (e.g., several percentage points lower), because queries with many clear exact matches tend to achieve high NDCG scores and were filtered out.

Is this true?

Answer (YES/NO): YES